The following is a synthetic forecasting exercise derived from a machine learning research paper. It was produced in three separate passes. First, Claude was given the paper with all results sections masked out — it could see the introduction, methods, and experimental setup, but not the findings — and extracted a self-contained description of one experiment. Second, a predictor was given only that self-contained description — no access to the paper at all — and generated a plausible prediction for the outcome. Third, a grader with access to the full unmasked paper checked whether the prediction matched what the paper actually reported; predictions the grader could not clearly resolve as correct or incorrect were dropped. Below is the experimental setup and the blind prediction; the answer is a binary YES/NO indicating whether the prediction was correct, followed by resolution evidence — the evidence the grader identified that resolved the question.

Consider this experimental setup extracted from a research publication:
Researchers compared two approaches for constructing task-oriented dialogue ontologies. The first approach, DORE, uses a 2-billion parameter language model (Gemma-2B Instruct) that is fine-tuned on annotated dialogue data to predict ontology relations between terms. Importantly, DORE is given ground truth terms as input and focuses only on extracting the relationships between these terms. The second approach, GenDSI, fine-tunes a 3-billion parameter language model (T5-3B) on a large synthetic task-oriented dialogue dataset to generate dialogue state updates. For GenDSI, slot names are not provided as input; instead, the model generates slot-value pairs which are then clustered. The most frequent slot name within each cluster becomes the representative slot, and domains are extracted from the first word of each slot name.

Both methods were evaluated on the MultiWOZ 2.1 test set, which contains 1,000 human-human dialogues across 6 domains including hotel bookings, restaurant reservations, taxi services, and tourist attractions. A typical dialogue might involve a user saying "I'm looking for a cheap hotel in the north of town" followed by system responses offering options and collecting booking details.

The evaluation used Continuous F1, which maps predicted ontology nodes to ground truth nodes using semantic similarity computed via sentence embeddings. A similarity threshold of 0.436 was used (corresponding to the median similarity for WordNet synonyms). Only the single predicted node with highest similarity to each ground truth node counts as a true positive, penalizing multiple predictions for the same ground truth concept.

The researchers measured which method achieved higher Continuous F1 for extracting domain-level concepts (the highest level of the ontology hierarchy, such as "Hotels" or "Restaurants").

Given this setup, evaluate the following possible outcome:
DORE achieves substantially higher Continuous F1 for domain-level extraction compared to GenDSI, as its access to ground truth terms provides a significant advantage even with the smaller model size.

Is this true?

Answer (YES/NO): NO